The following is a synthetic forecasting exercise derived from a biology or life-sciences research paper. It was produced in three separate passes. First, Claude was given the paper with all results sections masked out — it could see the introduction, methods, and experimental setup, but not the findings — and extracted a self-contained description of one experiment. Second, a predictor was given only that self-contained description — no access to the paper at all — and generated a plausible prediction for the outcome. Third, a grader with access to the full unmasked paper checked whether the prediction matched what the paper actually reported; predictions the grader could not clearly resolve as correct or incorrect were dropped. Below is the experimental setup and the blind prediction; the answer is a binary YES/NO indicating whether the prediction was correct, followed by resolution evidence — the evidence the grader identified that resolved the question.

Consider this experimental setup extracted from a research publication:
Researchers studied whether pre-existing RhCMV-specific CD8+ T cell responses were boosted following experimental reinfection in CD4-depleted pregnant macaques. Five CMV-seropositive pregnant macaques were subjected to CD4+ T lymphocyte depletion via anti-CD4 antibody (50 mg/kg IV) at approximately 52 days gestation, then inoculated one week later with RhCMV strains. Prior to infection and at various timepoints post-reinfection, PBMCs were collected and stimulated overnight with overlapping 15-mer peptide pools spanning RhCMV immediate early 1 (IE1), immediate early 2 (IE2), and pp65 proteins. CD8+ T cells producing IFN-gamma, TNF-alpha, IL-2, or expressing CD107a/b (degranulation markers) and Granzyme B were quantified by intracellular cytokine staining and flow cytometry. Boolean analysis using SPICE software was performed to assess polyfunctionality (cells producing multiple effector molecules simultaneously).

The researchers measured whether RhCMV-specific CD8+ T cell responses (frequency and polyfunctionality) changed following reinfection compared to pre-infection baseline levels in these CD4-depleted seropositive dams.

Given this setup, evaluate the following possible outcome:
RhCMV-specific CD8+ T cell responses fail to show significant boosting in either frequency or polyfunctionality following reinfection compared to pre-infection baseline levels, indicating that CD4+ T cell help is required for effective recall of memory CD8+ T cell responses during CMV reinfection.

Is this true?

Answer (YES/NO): NO